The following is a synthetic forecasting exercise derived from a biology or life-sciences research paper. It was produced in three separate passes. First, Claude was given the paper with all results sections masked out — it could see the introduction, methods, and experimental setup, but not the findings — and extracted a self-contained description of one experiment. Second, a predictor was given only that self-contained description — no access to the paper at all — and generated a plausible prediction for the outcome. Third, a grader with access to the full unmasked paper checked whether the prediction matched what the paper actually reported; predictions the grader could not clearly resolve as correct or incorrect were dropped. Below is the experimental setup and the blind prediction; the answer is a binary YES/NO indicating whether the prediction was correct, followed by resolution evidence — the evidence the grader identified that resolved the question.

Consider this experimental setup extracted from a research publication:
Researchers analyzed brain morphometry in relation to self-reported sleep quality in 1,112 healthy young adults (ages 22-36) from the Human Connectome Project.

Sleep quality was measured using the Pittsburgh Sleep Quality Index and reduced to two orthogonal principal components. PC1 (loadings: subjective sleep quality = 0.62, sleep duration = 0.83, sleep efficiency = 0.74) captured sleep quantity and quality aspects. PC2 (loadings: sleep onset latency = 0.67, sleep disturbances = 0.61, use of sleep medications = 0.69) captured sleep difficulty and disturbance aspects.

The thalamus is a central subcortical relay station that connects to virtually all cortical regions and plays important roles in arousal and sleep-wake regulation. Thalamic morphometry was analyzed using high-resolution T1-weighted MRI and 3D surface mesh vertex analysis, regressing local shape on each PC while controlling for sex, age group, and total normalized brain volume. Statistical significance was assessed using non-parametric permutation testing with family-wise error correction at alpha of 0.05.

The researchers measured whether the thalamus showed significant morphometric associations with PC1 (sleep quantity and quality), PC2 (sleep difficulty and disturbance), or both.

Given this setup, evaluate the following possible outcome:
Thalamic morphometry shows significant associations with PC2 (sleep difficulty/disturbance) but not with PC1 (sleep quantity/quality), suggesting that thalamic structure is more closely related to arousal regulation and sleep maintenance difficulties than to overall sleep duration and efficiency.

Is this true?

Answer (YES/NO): NO